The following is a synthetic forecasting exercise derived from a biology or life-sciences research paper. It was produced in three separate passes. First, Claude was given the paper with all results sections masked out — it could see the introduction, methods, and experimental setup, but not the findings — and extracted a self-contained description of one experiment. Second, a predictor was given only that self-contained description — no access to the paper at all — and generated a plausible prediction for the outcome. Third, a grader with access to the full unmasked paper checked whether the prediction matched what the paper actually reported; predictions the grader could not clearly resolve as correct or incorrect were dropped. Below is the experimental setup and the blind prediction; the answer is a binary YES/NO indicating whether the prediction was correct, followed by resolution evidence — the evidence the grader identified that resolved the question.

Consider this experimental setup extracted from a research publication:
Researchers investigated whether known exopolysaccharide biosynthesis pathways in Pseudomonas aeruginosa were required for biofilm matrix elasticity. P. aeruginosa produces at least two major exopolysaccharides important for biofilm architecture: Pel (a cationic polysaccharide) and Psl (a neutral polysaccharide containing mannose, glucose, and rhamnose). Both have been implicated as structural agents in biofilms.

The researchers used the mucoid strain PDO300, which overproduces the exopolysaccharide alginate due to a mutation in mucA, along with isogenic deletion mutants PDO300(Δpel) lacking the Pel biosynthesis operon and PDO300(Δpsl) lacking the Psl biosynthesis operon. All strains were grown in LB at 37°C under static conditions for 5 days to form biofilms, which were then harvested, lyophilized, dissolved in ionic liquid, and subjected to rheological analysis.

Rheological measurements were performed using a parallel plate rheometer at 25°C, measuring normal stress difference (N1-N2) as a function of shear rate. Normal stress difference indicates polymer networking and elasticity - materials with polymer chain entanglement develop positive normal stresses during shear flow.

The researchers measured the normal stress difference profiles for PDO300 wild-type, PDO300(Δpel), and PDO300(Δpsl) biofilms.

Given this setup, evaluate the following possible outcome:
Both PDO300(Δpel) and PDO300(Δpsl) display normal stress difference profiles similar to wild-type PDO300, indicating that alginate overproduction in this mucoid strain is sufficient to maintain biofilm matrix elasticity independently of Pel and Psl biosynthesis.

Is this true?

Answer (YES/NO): NO